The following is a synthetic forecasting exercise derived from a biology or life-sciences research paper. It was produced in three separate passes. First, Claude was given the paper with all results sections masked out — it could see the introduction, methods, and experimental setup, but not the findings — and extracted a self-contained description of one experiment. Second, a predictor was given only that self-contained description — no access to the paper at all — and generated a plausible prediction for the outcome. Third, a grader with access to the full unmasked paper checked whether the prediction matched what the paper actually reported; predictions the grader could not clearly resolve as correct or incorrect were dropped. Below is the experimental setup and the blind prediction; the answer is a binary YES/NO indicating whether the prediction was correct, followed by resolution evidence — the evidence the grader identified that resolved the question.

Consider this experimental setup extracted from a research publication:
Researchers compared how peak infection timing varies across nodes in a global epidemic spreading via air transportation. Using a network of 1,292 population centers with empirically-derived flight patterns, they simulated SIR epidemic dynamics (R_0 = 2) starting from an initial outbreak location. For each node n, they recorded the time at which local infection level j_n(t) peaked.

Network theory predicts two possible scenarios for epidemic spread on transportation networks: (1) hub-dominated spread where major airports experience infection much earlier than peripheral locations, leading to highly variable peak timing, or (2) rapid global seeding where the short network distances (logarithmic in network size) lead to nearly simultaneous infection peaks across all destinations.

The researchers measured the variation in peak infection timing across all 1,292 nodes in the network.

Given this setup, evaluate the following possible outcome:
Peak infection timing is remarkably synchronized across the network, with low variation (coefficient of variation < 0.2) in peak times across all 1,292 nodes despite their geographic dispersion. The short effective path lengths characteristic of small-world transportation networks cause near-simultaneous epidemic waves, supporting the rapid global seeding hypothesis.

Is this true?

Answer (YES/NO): YES